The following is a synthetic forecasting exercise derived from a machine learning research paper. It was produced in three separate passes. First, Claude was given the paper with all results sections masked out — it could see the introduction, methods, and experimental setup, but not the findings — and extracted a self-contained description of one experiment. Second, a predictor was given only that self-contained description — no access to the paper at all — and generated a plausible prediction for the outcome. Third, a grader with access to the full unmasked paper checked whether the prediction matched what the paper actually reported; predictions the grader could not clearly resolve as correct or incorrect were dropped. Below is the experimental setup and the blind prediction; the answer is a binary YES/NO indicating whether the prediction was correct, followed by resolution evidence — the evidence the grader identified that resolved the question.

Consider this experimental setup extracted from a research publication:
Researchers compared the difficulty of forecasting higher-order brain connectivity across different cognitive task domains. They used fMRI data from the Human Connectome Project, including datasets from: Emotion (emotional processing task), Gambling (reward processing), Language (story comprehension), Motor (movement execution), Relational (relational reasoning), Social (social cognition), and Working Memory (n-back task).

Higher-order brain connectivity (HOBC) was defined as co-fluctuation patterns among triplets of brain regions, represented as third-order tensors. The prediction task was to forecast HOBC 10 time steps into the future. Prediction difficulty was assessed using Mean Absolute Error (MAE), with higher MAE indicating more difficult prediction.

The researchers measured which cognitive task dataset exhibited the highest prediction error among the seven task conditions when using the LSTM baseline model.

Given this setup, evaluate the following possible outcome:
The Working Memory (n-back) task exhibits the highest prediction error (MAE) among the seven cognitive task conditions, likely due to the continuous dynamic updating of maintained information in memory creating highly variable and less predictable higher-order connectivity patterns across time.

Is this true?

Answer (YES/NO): NO